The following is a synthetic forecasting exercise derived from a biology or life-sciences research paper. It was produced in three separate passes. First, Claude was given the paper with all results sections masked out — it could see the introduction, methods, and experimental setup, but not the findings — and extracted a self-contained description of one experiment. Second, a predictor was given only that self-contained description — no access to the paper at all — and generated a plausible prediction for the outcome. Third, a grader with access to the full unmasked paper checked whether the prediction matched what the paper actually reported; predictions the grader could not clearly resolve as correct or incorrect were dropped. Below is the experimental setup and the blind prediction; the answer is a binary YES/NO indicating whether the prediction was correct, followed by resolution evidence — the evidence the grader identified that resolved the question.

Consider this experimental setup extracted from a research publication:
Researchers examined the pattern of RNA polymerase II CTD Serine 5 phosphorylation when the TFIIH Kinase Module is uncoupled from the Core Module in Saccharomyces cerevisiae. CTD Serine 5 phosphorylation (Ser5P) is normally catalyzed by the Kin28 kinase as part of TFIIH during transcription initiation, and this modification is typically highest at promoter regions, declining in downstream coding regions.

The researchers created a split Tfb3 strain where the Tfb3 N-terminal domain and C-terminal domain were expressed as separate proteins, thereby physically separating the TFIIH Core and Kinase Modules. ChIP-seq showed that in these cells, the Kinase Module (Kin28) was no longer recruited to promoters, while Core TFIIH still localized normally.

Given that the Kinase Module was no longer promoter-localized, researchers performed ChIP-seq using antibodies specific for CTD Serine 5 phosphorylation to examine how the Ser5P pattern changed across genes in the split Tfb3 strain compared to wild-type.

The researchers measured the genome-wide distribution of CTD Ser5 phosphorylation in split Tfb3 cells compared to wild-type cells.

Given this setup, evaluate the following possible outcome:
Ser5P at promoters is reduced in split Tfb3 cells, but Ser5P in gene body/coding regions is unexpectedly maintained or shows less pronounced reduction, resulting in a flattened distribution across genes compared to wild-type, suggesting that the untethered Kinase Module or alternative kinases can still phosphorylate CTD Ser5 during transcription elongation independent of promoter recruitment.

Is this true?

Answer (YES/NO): NO